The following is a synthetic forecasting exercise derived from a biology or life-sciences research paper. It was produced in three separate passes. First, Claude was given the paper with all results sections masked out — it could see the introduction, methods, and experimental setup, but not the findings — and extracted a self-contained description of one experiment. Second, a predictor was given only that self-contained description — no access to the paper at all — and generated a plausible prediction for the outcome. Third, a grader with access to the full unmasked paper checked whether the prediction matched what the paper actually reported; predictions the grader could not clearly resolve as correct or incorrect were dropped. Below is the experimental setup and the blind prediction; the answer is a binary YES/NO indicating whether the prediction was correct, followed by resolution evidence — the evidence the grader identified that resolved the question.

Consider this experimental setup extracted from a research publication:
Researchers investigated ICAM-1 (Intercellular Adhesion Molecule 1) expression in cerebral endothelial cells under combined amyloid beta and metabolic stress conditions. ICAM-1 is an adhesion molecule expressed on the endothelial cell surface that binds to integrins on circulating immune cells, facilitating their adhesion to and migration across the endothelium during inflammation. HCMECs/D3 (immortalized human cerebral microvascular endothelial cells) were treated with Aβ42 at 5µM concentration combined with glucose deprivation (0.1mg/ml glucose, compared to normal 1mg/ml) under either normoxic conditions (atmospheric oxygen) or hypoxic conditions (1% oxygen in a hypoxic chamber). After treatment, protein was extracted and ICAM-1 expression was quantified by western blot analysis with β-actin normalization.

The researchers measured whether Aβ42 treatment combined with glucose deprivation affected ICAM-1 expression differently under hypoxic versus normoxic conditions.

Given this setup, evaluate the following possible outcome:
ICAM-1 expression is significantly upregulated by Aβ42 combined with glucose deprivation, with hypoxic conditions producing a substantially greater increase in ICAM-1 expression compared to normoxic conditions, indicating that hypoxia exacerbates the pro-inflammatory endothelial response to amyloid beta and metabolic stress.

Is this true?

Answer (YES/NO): NO